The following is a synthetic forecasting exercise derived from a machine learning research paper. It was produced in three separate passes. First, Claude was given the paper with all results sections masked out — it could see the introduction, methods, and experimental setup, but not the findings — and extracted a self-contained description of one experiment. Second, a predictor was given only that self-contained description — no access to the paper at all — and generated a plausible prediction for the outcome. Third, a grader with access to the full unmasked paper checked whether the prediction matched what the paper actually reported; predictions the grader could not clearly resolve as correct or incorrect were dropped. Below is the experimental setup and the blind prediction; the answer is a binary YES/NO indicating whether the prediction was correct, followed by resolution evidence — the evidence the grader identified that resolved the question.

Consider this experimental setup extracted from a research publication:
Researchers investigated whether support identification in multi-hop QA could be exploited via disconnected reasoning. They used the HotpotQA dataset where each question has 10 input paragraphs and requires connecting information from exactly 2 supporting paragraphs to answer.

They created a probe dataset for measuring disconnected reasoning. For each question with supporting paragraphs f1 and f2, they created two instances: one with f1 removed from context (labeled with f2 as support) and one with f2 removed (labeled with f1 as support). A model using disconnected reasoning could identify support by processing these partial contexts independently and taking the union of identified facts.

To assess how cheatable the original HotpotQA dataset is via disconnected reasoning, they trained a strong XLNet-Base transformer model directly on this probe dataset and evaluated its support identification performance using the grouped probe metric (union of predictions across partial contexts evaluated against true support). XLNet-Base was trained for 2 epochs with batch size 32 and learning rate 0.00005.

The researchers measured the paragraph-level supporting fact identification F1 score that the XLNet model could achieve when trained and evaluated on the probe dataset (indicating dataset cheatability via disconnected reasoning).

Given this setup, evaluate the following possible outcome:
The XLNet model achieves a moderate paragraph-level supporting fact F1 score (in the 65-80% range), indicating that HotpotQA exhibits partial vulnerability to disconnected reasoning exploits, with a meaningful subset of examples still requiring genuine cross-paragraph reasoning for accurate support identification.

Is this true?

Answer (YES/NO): NO